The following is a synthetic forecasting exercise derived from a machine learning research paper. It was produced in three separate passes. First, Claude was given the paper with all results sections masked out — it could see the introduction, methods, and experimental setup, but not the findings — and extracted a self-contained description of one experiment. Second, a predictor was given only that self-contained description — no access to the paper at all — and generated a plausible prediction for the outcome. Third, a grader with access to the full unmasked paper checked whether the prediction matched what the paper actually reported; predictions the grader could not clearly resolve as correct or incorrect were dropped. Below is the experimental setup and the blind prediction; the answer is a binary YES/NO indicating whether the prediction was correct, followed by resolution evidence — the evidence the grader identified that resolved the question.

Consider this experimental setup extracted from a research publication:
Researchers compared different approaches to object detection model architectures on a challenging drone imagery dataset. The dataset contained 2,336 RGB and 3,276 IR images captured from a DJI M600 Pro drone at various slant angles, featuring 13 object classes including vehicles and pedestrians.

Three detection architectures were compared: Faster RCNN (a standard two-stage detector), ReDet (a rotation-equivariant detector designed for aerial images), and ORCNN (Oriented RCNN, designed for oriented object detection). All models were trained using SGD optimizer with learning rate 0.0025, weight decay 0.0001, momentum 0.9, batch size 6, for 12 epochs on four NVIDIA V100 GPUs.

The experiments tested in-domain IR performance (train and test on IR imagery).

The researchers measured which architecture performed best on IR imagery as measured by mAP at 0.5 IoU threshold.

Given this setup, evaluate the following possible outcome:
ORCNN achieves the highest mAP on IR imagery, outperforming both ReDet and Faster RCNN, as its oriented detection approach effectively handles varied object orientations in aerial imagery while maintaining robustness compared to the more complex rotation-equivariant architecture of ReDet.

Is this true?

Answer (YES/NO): YES